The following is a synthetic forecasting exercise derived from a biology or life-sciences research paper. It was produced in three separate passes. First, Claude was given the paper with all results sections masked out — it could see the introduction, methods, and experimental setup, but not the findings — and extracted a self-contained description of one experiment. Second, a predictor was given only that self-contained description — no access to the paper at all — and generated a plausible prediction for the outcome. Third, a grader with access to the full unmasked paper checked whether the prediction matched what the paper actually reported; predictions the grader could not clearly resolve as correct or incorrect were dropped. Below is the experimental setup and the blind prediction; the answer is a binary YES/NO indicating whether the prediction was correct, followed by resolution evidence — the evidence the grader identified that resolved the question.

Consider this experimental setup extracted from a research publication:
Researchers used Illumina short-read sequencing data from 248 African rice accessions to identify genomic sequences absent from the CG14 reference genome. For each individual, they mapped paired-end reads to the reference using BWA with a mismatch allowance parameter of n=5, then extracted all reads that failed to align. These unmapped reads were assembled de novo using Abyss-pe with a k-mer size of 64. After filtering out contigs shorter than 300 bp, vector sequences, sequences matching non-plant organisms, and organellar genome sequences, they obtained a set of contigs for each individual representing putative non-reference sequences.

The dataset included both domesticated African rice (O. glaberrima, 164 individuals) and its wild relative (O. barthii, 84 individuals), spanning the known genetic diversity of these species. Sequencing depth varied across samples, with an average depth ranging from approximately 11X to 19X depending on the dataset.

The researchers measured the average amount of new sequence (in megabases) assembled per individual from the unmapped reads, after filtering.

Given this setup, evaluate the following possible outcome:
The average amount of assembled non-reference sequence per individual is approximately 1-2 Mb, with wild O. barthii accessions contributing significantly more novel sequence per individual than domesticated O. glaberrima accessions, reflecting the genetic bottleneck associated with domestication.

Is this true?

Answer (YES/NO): NO